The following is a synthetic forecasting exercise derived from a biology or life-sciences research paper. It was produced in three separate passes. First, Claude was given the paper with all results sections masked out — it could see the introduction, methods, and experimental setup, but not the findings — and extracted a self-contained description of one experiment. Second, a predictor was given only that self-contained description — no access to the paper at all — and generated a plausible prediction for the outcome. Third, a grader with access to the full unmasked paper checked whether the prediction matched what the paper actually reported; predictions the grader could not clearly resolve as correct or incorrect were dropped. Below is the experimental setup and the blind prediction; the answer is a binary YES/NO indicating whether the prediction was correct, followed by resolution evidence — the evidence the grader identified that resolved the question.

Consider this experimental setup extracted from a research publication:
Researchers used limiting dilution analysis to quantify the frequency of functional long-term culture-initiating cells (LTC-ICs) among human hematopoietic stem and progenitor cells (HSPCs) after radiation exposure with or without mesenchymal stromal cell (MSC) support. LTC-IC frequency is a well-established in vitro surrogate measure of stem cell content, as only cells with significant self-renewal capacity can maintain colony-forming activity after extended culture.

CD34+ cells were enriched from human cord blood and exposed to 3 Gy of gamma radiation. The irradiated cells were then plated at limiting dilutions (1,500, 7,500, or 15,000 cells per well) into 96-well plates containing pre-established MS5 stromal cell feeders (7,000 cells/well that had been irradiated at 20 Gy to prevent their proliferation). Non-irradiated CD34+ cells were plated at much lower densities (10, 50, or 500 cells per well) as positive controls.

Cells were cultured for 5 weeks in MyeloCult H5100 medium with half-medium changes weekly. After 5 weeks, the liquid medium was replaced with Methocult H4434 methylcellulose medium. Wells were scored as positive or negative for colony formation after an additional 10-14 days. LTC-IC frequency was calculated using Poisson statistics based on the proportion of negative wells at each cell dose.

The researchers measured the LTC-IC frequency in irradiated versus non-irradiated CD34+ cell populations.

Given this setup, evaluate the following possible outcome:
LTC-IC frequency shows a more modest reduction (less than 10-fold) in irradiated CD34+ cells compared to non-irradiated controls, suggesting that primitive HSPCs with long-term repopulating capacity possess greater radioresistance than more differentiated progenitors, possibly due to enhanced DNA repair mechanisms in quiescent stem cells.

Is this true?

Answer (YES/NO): NO